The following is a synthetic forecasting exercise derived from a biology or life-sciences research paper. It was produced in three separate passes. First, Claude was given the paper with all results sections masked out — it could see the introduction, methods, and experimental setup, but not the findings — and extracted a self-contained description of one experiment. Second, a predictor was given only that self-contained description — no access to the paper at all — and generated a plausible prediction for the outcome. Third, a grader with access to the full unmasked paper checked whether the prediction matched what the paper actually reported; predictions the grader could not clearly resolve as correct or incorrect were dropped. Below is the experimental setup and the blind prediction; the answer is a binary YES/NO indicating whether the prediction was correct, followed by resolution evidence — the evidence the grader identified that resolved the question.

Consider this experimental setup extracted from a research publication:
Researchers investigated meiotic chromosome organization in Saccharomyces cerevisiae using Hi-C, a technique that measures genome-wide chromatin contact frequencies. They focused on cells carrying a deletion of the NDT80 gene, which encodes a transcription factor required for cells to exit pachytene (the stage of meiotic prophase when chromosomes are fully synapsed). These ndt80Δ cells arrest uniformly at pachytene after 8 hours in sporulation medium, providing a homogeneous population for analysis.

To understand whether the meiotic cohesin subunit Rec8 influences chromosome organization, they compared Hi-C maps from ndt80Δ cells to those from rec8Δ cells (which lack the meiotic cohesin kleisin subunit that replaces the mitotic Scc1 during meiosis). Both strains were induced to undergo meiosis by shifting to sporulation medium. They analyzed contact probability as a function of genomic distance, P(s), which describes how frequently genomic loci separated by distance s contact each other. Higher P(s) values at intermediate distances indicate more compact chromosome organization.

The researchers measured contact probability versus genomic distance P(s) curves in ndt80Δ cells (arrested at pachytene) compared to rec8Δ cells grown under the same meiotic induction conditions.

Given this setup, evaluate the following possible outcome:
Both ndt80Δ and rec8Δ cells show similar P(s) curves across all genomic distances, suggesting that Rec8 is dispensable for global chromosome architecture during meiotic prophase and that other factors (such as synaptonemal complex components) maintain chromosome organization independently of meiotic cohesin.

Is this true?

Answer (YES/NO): NO